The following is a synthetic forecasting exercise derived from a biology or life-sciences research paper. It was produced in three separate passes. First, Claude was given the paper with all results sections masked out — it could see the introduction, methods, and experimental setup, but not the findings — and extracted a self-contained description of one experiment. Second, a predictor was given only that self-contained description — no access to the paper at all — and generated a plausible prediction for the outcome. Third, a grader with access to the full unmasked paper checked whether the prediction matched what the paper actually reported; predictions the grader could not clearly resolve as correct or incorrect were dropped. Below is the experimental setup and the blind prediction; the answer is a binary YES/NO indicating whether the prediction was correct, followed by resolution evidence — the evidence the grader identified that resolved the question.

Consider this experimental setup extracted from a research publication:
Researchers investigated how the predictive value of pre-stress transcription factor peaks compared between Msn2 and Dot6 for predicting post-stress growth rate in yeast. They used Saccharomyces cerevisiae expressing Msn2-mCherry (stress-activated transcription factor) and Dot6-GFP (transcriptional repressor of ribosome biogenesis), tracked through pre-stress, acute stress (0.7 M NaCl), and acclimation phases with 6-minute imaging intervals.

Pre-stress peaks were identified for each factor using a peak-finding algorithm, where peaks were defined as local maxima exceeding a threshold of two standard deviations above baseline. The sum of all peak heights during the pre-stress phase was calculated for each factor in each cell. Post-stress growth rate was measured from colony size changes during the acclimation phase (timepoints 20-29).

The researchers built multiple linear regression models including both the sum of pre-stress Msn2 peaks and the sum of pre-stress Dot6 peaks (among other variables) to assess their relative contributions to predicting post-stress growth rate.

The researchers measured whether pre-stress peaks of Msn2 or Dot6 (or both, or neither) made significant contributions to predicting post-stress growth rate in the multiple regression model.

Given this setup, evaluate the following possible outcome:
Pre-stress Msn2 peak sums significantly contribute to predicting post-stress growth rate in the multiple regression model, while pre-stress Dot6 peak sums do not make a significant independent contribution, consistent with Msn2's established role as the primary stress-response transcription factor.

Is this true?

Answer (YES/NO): YES